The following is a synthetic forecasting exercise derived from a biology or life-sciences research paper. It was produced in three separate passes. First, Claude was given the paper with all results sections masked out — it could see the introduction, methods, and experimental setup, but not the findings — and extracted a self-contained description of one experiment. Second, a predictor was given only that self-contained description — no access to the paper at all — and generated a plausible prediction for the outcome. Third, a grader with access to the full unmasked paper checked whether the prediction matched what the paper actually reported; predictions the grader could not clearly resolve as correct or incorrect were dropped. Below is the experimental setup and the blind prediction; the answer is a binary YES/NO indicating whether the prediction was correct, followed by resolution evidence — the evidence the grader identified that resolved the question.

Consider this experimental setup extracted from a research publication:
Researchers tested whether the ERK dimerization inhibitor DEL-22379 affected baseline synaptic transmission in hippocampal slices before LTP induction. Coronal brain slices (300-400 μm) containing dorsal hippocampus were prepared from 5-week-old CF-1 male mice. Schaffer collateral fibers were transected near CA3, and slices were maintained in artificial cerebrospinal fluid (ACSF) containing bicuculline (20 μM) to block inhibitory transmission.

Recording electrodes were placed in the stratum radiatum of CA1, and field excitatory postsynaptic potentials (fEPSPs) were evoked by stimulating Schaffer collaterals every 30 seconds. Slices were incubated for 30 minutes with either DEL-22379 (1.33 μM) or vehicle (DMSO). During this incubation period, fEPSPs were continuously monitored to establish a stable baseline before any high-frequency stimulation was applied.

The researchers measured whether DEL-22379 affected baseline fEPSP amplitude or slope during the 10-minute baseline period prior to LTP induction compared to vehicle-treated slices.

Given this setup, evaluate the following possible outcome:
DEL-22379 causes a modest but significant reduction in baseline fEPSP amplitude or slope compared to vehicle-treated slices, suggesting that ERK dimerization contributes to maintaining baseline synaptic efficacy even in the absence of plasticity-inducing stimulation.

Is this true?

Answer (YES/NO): NO